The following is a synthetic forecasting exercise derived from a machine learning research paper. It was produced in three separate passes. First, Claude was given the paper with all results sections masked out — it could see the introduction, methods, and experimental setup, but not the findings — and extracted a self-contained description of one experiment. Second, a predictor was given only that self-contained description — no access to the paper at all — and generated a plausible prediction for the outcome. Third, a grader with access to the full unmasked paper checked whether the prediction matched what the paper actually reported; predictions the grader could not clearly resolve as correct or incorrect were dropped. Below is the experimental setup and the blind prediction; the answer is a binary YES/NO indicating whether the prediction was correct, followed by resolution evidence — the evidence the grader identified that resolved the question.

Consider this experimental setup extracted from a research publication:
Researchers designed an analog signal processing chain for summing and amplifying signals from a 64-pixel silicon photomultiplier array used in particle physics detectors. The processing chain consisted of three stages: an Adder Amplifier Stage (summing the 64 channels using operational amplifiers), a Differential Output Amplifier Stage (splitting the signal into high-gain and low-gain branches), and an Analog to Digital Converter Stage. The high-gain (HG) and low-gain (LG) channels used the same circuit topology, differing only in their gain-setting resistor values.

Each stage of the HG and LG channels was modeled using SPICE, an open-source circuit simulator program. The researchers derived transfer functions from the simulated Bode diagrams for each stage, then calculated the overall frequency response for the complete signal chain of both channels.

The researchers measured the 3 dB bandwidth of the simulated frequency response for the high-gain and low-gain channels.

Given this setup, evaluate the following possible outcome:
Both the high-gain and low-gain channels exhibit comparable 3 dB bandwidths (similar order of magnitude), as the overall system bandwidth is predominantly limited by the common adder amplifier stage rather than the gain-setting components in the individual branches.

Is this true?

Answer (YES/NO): YES